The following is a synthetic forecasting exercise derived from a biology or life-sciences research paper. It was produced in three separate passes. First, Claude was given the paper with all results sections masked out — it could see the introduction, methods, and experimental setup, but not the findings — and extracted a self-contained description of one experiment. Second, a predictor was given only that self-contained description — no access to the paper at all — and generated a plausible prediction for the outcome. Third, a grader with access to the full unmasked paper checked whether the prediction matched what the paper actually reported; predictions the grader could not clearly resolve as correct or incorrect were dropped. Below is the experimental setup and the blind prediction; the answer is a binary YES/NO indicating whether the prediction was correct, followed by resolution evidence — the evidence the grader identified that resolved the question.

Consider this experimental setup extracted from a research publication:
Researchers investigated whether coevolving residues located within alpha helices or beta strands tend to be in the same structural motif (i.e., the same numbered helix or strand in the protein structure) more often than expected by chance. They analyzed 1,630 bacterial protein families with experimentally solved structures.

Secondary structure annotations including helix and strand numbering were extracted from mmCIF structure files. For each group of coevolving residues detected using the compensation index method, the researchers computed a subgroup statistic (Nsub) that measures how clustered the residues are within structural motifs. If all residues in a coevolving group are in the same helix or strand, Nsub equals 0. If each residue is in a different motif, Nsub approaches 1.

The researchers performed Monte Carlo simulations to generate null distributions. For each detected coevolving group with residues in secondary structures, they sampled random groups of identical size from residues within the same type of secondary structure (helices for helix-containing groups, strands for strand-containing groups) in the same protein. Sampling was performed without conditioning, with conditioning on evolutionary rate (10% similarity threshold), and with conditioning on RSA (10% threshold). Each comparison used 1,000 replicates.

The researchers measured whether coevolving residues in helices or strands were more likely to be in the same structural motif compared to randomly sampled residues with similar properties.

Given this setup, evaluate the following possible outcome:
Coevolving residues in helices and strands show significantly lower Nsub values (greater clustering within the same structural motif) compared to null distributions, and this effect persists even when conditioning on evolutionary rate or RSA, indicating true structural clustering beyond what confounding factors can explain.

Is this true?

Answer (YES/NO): NO